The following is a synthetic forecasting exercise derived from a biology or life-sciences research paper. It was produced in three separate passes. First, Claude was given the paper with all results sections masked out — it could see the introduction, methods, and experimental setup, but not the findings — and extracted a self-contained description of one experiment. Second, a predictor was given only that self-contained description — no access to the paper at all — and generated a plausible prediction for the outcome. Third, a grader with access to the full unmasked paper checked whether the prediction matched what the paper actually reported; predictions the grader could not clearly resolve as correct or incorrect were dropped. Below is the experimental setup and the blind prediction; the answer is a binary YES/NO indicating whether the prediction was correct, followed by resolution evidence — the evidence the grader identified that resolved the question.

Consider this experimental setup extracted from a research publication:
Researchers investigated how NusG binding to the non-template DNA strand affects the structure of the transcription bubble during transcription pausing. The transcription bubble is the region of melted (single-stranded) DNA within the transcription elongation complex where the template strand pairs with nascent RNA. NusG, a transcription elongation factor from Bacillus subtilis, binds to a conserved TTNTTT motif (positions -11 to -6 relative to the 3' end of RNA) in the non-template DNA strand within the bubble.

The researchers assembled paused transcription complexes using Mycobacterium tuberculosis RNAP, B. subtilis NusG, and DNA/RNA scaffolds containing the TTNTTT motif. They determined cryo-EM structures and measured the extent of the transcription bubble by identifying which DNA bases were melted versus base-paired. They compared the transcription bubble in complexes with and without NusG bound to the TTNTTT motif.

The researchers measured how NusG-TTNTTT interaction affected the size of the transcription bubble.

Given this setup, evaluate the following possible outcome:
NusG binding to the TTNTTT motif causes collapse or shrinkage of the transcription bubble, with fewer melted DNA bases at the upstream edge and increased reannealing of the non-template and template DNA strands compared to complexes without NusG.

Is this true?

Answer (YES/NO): NO